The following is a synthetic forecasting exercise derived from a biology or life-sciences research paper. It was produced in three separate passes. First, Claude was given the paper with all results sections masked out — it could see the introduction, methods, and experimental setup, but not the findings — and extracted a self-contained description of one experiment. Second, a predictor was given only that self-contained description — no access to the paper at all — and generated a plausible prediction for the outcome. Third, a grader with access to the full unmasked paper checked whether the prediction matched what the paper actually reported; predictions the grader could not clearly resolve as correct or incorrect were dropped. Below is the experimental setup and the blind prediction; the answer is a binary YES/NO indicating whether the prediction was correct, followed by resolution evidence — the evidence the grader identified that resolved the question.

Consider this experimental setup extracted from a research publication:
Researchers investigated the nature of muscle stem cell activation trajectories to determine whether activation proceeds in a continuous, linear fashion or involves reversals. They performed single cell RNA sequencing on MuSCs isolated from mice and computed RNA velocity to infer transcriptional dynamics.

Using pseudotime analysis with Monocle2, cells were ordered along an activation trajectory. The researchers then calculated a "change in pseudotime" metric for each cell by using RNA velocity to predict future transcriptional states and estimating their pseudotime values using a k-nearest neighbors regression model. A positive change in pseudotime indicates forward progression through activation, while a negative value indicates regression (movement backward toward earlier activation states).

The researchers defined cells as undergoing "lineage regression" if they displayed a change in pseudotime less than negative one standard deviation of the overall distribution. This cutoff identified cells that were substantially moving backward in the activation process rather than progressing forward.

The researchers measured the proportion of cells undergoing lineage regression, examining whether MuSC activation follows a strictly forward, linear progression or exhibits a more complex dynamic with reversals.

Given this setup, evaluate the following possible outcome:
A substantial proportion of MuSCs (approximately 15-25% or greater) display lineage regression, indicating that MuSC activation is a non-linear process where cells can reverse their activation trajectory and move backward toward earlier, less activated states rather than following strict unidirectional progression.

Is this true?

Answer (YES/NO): YES